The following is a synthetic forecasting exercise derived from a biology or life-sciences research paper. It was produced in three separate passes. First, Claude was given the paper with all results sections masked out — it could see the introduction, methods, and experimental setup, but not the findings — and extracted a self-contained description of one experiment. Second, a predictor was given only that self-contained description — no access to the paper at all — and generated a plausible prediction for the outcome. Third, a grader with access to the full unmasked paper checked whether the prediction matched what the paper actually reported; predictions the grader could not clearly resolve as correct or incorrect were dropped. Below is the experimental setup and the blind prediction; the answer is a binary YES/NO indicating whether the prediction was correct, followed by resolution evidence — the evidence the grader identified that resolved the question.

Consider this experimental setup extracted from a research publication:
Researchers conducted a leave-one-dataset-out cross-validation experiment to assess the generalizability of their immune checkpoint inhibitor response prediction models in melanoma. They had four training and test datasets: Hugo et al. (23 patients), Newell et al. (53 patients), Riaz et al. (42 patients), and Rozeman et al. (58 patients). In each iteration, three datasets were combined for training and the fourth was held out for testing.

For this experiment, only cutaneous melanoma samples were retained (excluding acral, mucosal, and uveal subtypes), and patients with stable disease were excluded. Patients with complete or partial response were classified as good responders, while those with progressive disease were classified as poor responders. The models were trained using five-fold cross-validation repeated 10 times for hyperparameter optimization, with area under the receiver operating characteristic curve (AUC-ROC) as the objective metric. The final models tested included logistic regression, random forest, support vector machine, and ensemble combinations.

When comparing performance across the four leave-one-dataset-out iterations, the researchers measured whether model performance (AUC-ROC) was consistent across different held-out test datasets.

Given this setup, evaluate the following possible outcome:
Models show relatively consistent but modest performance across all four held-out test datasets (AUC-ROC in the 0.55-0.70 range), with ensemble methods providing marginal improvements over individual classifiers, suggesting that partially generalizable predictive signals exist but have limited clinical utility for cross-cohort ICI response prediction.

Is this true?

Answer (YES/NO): NO